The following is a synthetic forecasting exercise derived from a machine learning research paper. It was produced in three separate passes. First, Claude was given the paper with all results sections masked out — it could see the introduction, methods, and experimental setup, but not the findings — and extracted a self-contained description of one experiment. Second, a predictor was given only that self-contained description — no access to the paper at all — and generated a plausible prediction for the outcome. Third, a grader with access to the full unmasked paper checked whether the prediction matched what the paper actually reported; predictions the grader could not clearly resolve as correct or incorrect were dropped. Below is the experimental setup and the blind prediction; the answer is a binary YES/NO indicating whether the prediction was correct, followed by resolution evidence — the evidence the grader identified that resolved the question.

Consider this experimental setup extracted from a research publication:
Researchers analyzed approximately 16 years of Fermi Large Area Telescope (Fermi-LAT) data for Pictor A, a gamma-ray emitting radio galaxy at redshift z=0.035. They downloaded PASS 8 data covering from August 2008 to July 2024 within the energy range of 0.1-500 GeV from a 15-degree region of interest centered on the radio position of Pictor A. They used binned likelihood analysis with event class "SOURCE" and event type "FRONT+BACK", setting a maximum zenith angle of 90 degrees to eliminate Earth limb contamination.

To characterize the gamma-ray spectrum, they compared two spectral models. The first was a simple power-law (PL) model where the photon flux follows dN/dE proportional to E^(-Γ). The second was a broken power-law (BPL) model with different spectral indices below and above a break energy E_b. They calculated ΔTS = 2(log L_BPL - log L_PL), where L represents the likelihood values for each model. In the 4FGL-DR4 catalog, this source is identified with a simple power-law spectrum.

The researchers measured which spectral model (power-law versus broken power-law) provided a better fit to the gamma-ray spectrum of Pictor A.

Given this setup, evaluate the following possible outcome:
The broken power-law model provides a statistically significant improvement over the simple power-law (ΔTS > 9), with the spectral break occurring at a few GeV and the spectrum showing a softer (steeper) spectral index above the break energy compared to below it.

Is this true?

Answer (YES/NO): NO